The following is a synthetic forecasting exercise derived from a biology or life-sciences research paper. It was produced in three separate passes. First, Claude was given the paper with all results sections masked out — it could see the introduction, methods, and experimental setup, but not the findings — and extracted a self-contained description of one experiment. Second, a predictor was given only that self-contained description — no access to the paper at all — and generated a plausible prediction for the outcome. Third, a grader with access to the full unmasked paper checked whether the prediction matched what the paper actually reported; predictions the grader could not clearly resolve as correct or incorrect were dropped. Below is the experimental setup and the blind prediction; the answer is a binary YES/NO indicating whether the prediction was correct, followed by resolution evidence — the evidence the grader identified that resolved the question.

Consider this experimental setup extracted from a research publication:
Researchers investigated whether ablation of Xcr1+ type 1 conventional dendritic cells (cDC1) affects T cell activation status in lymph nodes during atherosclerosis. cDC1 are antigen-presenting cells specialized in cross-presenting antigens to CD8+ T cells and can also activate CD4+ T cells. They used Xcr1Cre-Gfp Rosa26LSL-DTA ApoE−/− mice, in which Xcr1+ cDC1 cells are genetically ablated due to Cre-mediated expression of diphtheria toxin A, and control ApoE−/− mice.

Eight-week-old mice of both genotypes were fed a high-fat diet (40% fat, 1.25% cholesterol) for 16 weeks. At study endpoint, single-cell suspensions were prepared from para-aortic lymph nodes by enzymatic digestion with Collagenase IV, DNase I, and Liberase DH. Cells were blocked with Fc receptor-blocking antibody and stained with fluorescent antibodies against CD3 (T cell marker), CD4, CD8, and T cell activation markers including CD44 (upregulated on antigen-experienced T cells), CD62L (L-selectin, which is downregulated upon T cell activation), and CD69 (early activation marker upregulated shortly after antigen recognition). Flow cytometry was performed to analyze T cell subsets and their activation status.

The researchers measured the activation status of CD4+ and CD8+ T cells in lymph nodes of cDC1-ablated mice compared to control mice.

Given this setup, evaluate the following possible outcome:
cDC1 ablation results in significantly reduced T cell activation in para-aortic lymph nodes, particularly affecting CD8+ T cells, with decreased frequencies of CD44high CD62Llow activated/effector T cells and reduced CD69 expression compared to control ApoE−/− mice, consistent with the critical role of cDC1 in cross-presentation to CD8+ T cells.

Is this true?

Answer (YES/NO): NO